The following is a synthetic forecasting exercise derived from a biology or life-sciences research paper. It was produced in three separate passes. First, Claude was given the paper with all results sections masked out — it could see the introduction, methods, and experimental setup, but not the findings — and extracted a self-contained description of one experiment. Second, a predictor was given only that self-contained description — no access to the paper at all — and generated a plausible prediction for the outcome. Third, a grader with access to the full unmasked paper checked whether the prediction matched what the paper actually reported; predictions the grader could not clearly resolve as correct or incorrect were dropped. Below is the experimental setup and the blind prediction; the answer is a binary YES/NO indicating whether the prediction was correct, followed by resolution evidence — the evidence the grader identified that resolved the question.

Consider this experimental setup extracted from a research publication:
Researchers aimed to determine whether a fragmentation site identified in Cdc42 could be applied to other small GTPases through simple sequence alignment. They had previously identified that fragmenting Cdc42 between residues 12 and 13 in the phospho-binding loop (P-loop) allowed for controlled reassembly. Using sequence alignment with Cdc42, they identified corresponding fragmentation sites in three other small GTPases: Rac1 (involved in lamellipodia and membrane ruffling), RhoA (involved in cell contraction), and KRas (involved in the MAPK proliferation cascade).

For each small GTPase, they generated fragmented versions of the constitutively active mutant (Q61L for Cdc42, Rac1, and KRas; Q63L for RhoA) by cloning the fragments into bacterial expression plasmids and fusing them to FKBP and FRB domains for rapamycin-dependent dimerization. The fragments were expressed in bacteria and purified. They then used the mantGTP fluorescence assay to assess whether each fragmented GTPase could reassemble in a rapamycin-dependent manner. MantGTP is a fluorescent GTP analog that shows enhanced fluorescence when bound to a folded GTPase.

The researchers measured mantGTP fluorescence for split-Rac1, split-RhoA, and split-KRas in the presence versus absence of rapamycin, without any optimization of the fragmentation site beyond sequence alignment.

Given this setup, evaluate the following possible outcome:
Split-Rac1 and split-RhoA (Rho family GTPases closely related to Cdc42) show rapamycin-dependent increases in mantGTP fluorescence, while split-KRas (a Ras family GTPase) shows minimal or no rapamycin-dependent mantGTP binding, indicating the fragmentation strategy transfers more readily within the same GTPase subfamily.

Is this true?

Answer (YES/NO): NO